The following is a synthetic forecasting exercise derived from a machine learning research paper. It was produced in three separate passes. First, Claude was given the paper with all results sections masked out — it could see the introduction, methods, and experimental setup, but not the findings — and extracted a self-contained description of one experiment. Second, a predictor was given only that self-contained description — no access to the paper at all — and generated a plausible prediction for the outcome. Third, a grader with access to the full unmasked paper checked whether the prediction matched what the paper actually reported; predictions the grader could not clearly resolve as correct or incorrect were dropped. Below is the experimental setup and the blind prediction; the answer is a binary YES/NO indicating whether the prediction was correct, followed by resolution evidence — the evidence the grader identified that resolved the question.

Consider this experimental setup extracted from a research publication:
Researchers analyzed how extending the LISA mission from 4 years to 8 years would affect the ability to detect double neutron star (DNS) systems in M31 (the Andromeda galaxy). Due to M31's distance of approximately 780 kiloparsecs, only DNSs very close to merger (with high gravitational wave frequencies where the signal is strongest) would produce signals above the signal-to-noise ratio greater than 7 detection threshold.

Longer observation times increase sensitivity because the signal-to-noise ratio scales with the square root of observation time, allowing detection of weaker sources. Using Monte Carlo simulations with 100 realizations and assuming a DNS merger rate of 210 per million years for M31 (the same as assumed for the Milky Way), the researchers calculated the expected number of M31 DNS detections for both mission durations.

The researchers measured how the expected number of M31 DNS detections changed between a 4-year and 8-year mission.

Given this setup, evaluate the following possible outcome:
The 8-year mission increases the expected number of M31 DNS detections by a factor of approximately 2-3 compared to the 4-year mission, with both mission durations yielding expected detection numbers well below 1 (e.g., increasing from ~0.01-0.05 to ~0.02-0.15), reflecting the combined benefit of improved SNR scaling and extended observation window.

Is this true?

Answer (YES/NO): NO